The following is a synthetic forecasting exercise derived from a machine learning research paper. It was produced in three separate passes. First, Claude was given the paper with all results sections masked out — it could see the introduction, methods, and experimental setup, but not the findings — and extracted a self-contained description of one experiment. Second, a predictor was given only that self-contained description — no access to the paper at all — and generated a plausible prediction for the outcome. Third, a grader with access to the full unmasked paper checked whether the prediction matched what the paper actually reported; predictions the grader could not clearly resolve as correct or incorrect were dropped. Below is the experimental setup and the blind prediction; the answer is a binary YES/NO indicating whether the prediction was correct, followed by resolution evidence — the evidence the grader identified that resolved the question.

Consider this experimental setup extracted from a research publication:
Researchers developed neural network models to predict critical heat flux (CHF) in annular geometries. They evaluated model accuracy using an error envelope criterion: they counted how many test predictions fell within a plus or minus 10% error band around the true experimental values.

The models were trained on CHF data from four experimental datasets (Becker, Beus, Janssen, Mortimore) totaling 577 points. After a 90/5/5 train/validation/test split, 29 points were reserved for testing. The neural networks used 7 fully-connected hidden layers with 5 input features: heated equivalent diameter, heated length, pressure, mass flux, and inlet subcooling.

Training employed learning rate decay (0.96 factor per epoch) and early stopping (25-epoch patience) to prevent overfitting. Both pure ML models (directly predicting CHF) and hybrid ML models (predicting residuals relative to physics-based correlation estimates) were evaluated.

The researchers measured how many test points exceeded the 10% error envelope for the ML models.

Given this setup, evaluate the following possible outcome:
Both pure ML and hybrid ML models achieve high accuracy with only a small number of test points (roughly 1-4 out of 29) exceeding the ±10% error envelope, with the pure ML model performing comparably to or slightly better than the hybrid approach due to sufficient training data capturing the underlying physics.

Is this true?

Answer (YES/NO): NO